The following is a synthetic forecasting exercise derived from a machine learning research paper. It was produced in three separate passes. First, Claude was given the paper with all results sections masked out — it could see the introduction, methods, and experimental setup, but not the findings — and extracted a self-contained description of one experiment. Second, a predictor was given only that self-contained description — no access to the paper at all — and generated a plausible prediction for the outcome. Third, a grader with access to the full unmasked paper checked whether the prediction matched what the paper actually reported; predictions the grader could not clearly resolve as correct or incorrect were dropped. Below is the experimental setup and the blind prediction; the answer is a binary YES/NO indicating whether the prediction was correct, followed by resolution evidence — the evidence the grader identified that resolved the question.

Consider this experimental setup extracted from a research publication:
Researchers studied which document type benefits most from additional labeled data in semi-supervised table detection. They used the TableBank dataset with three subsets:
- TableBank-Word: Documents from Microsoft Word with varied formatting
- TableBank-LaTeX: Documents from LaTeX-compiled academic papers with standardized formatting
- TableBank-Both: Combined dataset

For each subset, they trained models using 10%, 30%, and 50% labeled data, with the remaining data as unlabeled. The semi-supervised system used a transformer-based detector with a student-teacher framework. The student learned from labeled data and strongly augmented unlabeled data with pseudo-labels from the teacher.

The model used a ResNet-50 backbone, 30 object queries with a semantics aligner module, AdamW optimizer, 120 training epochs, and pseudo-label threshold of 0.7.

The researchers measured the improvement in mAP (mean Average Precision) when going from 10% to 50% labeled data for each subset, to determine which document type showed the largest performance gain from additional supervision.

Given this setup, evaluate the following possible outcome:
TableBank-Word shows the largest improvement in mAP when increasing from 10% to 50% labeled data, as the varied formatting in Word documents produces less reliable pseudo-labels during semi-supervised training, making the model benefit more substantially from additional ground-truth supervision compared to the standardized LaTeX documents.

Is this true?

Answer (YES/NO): NO